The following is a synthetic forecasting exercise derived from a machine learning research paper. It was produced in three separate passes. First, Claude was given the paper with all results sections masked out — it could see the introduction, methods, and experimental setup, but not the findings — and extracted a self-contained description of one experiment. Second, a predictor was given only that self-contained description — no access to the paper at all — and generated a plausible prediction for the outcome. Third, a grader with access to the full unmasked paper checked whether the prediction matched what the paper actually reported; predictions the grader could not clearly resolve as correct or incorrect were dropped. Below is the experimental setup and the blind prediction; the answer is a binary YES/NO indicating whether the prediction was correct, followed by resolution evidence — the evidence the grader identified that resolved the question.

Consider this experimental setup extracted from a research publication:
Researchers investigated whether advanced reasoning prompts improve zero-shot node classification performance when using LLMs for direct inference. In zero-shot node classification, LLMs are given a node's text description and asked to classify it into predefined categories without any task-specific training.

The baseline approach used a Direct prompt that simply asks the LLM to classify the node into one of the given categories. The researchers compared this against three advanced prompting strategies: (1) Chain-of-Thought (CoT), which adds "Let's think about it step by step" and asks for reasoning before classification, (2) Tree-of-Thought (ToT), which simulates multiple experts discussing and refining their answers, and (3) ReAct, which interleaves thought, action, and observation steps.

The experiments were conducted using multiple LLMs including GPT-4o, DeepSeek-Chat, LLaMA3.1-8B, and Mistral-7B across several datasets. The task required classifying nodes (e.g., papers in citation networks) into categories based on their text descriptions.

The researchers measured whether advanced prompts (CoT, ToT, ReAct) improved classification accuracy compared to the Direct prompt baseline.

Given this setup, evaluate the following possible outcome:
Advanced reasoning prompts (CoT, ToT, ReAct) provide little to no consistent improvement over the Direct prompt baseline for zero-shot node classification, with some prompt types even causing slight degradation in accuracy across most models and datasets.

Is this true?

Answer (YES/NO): YES